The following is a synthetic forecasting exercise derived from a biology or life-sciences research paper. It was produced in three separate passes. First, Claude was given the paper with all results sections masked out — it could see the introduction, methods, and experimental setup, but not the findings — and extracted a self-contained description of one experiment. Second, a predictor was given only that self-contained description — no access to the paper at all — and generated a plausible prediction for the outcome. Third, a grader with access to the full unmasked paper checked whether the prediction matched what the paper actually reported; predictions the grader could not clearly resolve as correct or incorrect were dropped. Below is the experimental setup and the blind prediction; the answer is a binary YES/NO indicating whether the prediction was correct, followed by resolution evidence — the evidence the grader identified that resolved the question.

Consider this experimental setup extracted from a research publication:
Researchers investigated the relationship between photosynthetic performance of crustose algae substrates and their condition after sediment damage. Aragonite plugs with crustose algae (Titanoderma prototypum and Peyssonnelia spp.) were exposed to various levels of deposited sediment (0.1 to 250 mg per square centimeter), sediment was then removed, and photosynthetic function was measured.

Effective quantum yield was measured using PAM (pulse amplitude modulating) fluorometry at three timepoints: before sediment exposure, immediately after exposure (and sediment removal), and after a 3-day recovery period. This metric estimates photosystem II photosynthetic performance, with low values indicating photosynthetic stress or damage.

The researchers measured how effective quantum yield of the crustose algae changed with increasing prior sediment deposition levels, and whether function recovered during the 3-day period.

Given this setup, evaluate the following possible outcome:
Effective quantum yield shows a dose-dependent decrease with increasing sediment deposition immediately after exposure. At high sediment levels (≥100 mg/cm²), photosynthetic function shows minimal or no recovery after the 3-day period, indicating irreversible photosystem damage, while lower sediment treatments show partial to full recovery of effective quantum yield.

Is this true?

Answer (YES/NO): NO